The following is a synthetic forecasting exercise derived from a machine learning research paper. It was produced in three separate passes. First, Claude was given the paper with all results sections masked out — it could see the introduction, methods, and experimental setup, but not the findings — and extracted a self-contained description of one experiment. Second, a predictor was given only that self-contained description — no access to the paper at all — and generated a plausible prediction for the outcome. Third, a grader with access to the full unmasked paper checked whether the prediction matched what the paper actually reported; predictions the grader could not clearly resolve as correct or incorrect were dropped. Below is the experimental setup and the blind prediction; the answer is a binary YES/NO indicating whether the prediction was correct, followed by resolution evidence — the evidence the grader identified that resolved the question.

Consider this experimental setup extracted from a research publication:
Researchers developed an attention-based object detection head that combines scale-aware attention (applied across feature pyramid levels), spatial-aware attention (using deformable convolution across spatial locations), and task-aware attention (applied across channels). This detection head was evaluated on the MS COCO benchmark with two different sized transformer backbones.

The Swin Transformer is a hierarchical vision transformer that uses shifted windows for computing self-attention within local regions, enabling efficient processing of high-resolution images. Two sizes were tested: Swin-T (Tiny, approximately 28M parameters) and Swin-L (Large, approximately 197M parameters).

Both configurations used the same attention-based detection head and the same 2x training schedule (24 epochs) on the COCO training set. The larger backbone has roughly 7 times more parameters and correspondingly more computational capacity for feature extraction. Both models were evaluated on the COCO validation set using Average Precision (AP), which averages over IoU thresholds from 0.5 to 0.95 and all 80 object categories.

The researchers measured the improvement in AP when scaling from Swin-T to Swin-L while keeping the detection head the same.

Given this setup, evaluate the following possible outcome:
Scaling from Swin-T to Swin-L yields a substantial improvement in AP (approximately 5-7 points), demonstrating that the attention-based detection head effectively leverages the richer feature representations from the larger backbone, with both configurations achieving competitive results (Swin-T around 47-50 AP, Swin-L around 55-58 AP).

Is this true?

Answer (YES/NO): NO